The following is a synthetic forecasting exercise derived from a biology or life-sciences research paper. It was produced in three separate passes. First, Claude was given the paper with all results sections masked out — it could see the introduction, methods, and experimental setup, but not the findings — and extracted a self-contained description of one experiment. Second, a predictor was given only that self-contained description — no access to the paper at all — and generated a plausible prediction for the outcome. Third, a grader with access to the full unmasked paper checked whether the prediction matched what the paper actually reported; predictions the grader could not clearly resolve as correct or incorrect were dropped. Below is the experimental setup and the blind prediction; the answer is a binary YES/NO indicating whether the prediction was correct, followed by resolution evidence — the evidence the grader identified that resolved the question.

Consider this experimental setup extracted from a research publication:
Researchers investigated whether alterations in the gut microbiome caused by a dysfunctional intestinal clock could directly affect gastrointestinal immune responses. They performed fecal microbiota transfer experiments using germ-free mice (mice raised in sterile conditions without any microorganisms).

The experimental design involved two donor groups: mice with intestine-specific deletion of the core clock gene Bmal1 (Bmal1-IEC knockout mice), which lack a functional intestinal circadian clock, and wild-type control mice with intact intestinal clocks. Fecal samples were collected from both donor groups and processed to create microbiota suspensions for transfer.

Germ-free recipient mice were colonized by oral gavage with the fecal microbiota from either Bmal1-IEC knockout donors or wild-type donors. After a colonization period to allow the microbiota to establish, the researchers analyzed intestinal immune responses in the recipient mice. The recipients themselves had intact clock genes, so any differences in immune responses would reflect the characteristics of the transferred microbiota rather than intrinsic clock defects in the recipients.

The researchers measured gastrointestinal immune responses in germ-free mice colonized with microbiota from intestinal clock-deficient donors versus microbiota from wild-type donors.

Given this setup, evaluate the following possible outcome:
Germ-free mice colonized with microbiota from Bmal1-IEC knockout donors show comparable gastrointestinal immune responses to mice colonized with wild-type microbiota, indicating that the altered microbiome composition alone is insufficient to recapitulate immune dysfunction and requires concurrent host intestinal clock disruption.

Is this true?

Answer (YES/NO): YES